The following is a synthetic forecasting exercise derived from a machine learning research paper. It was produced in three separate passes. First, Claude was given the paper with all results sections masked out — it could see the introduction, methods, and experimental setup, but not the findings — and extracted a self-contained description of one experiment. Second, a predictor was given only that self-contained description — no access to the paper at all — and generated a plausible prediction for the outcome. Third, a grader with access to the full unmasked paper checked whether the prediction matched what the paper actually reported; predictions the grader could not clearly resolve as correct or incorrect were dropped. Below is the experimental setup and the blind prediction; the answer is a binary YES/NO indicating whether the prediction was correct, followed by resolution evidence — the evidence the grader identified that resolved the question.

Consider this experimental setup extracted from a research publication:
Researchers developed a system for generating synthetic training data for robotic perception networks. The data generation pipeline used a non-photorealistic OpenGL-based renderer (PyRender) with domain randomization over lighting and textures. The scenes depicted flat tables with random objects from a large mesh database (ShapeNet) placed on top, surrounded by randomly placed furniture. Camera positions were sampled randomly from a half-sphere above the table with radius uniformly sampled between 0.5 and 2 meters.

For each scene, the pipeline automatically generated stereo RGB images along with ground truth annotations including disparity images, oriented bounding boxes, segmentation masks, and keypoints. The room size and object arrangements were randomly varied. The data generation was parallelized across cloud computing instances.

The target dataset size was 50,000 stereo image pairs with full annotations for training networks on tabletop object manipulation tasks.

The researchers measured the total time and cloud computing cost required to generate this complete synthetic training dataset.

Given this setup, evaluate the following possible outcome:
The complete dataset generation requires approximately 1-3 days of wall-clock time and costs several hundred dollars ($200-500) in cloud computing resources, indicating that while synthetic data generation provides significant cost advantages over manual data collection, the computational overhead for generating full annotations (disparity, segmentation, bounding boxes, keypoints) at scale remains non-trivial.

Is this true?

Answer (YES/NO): NO